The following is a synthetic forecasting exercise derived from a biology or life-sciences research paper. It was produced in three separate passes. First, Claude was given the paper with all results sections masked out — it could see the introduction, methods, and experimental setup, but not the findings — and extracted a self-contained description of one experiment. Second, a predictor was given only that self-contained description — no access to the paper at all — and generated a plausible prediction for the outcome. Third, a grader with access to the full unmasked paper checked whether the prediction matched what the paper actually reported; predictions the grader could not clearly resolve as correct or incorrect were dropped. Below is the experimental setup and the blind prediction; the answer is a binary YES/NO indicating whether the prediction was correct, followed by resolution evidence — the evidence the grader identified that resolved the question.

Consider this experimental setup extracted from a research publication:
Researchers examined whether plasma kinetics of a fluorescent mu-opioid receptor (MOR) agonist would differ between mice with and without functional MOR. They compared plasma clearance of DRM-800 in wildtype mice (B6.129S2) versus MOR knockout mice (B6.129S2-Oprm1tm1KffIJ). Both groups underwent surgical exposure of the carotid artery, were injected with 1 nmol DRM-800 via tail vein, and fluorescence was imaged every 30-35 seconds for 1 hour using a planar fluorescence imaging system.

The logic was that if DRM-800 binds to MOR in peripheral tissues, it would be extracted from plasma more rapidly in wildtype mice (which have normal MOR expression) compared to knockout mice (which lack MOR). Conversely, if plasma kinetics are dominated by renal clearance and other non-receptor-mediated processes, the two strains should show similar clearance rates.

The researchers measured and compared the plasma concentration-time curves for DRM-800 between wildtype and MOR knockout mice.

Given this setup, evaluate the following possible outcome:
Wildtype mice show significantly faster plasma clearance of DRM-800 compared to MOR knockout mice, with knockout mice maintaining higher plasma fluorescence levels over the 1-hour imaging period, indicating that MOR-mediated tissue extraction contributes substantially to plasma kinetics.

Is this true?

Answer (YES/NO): YES